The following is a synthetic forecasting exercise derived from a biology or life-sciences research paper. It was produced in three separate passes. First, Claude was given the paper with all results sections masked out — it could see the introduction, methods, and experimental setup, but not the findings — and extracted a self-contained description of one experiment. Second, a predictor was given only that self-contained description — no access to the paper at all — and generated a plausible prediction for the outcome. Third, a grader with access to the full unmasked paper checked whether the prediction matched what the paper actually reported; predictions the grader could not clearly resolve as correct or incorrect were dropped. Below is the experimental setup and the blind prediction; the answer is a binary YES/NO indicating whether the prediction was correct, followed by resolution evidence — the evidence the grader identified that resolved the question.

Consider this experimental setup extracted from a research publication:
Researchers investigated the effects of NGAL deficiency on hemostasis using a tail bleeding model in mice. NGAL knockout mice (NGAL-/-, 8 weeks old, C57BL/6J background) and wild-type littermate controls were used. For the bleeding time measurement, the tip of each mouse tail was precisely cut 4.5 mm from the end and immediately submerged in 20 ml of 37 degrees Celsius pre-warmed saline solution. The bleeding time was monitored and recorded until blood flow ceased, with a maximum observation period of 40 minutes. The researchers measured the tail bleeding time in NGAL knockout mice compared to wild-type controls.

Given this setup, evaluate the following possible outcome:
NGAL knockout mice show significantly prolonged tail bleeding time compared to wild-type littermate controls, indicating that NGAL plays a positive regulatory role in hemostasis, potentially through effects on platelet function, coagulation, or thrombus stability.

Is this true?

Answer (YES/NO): YES